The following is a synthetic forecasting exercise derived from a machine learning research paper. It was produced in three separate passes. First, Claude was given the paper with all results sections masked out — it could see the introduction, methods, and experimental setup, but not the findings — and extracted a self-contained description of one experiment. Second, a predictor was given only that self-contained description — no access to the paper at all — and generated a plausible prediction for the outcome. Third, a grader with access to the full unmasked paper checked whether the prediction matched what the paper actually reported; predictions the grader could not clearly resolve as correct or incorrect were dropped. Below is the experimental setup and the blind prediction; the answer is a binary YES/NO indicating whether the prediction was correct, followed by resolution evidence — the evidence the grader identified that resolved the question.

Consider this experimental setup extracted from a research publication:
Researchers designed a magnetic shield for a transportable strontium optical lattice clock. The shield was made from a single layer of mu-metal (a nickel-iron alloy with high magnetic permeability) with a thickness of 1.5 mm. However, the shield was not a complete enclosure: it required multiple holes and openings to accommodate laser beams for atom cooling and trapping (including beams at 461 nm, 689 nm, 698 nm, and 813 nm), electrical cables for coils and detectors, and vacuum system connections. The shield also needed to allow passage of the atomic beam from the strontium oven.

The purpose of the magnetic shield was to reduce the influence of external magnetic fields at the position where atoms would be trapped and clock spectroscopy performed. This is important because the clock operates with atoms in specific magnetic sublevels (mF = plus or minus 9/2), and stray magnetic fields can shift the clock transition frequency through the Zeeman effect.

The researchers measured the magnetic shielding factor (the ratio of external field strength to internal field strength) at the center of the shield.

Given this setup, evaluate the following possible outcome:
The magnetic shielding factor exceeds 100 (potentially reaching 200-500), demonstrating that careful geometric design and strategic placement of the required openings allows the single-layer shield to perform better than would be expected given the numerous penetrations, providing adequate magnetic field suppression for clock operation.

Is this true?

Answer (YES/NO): NO